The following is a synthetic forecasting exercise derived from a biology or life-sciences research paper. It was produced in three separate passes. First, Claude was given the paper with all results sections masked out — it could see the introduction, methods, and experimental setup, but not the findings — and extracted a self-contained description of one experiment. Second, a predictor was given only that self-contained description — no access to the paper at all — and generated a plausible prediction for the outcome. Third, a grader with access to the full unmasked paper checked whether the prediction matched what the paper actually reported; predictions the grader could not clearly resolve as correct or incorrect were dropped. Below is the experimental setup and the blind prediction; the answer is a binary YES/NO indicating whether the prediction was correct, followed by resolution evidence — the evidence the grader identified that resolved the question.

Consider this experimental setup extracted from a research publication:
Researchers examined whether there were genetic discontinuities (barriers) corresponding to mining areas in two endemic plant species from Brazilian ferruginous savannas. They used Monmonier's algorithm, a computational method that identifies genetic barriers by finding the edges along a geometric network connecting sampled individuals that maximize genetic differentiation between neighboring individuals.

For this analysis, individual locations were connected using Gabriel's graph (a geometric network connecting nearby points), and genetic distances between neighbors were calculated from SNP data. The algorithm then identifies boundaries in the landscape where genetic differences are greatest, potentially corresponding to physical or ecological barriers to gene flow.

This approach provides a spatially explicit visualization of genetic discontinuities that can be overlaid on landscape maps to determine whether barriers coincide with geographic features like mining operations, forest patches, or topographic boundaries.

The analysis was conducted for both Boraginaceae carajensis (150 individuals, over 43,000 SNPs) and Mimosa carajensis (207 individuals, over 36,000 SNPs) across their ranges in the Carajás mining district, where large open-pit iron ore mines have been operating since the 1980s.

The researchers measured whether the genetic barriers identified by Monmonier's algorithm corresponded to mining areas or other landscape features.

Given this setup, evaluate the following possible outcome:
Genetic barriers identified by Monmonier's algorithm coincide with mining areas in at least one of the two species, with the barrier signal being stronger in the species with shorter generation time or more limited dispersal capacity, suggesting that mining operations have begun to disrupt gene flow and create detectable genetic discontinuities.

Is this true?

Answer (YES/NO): NO